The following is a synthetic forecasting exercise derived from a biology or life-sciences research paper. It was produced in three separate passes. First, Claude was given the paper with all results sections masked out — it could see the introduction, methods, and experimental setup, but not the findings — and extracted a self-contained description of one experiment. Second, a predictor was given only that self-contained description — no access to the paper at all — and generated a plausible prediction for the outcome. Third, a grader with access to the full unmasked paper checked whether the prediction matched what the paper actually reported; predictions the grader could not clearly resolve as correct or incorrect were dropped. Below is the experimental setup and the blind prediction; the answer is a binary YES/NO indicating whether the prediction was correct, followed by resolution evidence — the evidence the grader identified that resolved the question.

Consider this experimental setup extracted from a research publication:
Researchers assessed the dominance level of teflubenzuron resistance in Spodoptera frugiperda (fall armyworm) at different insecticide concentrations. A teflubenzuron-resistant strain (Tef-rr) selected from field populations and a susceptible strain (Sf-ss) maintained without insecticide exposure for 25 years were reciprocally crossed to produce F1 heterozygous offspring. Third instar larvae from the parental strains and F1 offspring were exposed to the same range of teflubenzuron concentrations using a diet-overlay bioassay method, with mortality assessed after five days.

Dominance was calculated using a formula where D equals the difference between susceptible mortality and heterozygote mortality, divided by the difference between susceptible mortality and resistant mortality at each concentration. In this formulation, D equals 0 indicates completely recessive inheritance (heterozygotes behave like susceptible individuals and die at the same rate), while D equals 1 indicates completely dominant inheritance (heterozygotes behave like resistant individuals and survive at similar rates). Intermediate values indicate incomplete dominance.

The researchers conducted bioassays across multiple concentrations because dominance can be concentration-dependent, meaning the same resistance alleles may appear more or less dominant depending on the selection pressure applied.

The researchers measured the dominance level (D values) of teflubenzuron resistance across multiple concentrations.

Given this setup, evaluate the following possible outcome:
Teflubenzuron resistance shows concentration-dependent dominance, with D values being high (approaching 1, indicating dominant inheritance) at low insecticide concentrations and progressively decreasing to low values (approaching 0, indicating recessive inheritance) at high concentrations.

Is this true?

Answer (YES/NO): YES